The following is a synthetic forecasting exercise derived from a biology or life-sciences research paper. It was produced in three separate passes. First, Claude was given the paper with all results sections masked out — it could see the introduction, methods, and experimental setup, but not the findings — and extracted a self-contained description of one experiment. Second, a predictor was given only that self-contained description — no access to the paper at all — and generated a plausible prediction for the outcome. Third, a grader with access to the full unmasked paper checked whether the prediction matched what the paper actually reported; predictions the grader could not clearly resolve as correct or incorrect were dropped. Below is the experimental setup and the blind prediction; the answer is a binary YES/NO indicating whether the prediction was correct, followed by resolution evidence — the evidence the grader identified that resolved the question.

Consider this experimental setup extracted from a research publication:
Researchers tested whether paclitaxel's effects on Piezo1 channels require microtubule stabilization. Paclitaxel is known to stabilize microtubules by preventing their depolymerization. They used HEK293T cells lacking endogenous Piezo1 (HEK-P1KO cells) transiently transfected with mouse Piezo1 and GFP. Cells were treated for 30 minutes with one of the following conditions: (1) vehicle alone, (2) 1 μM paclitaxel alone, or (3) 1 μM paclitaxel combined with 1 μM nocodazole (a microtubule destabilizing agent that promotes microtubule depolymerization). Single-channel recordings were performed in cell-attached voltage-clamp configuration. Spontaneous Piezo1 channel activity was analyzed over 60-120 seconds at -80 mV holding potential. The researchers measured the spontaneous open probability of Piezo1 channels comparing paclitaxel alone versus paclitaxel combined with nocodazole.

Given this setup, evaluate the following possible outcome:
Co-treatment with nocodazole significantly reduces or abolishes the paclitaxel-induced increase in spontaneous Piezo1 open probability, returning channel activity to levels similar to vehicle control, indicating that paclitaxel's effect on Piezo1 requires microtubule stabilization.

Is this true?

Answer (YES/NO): NO